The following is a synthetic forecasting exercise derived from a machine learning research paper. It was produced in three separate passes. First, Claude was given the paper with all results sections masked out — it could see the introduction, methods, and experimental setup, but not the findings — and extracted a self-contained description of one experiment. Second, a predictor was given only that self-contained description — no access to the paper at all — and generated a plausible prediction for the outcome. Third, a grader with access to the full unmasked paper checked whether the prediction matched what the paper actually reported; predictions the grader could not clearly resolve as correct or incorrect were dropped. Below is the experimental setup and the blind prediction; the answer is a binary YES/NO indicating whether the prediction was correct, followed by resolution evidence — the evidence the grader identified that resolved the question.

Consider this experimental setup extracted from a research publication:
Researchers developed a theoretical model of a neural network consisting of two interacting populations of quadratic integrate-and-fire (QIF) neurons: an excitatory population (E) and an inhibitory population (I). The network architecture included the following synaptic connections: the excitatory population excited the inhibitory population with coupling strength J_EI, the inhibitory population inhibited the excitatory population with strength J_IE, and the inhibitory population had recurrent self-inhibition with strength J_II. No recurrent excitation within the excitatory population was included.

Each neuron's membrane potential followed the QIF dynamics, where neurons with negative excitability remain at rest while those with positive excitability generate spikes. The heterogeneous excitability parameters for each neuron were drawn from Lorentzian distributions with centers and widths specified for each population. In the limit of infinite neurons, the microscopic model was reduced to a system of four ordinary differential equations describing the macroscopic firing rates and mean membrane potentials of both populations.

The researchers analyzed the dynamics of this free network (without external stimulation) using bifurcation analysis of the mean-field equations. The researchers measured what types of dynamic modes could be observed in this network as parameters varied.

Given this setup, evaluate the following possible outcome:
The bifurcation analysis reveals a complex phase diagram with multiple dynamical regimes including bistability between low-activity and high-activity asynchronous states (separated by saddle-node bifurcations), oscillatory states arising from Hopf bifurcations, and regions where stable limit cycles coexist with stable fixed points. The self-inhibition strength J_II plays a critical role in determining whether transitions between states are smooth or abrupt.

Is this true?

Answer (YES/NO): NO